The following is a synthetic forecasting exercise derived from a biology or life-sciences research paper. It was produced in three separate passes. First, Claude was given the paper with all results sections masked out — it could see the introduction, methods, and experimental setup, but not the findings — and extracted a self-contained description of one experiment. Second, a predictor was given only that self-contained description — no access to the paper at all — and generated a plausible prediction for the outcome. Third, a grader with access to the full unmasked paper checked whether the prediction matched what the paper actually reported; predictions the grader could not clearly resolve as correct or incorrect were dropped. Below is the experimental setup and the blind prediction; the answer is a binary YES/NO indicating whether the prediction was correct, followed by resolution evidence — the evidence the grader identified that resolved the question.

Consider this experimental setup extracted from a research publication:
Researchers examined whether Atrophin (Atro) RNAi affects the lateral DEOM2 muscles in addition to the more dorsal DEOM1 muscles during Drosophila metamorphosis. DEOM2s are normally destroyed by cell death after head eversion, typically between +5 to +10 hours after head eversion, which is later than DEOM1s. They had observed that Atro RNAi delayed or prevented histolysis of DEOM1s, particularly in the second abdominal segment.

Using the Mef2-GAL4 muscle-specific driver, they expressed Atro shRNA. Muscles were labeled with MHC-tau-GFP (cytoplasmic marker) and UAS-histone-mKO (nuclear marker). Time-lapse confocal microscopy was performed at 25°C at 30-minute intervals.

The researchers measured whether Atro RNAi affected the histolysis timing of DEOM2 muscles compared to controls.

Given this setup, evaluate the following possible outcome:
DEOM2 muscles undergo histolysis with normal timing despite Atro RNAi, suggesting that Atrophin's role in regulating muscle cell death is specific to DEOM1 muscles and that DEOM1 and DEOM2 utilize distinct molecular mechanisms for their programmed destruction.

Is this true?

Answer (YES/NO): YES